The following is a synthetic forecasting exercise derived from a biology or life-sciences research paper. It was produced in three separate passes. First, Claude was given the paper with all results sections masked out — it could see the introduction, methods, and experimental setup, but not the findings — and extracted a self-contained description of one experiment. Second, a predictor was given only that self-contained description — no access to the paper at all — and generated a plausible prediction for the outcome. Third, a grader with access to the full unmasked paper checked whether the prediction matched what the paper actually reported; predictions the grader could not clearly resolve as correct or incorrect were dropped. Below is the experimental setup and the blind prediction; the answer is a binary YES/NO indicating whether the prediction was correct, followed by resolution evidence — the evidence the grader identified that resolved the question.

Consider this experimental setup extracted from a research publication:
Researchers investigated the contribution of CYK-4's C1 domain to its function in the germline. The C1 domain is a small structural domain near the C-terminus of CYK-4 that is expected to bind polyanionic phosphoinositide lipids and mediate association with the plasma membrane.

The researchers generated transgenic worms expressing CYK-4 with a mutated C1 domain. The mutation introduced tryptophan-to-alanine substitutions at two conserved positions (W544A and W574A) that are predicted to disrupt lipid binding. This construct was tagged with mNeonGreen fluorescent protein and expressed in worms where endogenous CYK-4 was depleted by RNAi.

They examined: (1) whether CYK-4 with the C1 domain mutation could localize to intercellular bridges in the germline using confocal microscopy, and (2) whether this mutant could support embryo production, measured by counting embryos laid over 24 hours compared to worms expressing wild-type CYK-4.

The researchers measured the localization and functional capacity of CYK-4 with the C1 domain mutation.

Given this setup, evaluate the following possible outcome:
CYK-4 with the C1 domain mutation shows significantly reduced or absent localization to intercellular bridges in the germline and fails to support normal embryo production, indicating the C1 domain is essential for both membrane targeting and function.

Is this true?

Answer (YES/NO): YES